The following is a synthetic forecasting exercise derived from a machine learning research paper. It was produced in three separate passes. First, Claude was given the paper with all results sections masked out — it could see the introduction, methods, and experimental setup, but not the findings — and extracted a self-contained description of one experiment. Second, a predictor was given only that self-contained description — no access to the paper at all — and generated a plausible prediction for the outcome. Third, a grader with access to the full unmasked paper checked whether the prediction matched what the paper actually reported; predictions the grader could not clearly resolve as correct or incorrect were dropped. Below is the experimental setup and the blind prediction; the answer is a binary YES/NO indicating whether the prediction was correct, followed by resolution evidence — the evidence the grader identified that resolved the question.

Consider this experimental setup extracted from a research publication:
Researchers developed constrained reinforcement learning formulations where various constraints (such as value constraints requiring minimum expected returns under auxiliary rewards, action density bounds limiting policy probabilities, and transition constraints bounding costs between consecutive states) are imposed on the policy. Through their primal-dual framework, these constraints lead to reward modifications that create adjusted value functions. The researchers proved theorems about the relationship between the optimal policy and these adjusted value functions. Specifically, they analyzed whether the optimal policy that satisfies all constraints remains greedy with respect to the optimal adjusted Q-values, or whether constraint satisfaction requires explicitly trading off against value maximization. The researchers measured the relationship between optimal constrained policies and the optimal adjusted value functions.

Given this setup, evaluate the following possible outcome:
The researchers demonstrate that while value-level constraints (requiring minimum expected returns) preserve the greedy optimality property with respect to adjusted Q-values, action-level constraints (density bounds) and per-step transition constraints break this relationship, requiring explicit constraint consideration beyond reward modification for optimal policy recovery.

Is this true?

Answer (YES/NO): NO